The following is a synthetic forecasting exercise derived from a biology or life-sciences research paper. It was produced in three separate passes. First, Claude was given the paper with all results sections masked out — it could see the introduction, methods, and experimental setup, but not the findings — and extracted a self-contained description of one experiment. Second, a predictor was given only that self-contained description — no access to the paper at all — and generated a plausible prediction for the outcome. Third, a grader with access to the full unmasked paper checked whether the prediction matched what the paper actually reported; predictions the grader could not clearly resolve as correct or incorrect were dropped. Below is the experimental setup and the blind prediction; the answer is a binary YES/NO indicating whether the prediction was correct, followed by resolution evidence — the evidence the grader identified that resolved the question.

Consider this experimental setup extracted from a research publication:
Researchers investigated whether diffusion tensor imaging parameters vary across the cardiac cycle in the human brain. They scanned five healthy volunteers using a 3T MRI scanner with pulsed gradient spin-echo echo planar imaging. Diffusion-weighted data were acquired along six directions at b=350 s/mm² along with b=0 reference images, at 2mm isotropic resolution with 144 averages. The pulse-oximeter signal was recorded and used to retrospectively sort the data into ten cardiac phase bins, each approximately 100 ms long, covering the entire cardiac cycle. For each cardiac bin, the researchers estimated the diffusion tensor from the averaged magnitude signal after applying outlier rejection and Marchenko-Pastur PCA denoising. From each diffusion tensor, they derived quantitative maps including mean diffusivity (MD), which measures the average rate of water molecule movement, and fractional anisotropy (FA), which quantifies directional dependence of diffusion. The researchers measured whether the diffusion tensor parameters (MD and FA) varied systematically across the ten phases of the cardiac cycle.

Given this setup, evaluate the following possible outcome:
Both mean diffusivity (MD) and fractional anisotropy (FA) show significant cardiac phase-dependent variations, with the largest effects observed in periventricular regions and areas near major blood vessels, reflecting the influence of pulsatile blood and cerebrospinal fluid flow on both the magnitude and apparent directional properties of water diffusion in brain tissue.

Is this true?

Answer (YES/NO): NO